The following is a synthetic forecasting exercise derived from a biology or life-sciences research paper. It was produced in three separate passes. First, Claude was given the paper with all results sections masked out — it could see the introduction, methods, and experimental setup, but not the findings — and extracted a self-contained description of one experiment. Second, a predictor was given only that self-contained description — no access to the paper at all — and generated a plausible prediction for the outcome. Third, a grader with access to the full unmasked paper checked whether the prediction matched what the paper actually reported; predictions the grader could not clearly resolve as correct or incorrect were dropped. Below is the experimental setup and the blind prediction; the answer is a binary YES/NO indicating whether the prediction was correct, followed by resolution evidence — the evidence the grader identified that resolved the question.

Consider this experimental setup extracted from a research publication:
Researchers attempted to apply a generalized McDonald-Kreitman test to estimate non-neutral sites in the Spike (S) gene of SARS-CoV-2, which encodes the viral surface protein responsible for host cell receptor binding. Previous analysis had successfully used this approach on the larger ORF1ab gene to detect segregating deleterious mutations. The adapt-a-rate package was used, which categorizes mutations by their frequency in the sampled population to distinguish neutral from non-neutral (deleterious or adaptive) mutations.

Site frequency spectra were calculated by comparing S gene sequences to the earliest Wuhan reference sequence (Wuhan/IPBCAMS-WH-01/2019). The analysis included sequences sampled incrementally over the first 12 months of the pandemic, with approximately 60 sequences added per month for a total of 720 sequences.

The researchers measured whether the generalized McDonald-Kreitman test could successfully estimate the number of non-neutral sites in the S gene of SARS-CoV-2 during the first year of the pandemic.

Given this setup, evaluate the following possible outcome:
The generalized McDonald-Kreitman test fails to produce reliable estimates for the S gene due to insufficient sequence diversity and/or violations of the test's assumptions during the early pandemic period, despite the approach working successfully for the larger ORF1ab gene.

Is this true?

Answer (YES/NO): YES